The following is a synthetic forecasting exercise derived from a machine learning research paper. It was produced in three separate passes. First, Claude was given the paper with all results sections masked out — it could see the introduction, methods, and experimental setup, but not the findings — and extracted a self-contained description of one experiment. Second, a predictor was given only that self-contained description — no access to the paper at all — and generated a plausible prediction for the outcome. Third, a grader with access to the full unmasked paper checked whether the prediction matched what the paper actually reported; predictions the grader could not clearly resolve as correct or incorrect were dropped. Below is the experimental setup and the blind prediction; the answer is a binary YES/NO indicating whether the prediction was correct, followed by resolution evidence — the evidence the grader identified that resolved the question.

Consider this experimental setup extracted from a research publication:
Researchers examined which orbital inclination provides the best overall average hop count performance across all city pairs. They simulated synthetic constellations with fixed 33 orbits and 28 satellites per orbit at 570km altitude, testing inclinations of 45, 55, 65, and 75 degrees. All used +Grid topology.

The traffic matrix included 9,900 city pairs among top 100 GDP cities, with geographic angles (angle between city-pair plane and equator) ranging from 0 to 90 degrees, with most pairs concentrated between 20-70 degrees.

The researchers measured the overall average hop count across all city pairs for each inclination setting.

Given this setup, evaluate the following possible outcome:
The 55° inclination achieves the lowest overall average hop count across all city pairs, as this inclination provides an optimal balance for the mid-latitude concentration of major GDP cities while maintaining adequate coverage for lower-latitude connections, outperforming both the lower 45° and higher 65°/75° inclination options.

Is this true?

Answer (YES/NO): YES